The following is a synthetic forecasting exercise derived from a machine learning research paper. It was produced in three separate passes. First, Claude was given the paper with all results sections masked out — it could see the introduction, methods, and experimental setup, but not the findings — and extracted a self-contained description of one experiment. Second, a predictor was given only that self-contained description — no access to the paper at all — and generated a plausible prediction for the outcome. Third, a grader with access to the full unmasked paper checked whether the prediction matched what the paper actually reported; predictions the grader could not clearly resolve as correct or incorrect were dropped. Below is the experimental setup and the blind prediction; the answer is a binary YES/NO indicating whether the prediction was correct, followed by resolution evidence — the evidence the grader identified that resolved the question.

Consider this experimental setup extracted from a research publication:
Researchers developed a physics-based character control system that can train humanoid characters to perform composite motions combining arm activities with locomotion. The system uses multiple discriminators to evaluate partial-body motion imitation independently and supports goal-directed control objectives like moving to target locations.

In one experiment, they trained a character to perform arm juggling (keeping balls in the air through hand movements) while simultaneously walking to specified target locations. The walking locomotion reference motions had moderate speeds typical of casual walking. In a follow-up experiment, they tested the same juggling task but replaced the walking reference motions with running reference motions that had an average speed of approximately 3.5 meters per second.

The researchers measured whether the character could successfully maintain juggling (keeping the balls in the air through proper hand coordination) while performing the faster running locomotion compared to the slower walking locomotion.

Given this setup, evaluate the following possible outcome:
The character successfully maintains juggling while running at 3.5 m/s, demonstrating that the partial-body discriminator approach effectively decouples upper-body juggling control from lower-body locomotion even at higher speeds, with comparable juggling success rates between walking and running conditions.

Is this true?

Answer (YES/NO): NO